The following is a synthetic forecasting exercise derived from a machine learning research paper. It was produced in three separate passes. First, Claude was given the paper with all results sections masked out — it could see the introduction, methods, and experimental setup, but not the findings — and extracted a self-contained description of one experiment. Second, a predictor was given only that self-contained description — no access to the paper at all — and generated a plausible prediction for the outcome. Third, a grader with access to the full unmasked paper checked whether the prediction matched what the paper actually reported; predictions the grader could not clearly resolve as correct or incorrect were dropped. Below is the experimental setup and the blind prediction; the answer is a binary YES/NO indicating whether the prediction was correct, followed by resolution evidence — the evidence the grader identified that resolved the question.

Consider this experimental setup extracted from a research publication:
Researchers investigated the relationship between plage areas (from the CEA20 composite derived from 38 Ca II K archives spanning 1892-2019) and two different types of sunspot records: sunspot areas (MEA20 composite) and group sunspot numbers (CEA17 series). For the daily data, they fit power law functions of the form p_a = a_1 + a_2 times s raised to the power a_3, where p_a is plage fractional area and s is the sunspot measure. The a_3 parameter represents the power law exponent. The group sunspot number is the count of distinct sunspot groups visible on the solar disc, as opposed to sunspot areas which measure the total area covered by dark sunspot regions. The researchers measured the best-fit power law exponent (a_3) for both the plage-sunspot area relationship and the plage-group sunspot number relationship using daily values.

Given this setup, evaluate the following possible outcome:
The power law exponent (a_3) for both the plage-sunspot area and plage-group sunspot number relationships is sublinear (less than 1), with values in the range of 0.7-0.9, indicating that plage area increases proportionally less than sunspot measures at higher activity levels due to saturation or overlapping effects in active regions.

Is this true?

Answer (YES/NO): NO